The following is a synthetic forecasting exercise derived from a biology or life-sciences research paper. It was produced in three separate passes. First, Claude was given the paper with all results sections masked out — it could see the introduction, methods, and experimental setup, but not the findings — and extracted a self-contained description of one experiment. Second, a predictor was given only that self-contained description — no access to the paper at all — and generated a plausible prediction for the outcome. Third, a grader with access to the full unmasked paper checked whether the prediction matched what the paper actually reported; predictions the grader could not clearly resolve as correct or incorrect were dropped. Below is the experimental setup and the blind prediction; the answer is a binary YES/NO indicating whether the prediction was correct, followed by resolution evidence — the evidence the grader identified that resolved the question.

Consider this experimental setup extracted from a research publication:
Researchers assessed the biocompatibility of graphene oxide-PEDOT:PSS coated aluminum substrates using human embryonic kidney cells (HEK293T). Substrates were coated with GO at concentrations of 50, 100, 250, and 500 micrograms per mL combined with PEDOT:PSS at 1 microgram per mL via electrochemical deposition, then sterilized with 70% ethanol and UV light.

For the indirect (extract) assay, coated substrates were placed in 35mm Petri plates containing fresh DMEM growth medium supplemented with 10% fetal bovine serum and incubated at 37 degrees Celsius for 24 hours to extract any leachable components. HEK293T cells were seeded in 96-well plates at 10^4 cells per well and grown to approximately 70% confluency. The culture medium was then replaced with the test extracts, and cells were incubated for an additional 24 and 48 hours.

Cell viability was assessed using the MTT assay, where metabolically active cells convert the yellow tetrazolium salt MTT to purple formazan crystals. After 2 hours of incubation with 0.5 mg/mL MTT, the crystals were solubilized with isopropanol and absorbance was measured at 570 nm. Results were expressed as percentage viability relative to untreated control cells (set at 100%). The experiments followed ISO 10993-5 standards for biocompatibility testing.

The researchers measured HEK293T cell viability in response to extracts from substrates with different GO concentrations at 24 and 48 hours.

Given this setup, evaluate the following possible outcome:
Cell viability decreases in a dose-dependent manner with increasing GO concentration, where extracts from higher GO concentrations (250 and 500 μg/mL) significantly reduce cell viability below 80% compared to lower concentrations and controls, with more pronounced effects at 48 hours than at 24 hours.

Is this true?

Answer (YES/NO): NO